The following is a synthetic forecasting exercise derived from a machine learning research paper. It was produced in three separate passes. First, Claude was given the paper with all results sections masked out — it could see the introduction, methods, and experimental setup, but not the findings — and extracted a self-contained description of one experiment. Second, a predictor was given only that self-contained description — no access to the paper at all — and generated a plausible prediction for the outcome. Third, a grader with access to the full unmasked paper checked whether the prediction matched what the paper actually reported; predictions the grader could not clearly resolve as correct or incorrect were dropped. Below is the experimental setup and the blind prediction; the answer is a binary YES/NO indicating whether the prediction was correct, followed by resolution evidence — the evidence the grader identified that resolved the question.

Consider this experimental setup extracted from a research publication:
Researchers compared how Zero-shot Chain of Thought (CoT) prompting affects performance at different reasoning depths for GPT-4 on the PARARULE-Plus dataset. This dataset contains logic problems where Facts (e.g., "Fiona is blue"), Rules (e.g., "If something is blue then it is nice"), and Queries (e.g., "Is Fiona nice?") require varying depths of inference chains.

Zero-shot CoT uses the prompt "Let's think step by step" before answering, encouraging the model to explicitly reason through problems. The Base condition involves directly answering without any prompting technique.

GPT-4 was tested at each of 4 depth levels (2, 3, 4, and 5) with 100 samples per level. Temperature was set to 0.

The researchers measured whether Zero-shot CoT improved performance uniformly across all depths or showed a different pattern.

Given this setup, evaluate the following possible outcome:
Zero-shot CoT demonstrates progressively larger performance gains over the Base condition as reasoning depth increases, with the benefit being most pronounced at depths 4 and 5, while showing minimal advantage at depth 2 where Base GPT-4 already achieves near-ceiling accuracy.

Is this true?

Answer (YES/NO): NO